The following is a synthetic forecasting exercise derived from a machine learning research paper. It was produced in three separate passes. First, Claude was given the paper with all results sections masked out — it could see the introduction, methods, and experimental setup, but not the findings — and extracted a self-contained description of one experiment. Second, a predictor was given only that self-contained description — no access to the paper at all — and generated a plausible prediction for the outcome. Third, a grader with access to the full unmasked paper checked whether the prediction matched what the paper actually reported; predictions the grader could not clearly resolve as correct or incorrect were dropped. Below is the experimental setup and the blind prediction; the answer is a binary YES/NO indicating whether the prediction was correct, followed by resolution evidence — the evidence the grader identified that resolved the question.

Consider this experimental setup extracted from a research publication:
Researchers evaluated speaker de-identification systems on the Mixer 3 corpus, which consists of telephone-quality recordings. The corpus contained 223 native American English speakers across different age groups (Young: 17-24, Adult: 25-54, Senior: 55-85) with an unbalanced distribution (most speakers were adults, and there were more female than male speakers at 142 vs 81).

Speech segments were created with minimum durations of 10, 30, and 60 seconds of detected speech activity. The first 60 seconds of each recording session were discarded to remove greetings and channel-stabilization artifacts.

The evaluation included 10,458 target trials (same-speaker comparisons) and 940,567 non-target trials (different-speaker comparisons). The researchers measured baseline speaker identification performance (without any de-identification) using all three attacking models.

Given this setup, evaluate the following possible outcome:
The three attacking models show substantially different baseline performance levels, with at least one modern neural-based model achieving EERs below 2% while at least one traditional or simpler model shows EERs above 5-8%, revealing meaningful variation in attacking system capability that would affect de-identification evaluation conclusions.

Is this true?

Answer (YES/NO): NO